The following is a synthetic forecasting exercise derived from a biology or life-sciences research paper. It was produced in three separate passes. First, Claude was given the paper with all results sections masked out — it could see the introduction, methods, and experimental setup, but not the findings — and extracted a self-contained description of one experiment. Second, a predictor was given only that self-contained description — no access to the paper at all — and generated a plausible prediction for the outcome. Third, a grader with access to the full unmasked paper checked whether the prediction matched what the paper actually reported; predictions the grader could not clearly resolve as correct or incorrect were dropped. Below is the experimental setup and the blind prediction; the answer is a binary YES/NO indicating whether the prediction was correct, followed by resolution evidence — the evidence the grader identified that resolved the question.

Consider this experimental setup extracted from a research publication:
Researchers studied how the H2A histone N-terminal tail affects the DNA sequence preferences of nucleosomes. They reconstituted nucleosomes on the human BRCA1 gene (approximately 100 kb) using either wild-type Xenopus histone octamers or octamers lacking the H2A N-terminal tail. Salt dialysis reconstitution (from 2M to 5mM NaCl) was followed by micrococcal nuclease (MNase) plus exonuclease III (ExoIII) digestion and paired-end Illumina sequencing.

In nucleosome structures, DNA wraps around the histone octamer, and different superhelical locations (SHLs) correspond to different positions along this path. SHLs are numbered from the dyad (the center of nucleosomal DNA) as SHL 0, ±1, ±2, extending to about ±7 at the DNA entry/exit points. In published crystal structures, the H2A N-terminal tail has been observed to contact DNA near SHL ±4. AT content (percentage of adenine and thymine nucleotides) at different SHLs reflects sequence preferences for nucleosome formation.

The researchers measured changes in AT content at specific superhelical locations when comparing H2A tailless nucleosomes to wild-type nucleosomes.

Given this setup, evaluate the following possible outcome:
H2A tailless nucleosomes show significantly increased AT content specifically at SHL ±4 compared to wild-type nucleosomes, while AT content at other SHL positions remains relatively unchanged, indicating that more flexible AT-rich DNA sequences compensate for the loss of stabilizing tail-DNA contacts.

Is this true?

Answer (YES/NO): NO